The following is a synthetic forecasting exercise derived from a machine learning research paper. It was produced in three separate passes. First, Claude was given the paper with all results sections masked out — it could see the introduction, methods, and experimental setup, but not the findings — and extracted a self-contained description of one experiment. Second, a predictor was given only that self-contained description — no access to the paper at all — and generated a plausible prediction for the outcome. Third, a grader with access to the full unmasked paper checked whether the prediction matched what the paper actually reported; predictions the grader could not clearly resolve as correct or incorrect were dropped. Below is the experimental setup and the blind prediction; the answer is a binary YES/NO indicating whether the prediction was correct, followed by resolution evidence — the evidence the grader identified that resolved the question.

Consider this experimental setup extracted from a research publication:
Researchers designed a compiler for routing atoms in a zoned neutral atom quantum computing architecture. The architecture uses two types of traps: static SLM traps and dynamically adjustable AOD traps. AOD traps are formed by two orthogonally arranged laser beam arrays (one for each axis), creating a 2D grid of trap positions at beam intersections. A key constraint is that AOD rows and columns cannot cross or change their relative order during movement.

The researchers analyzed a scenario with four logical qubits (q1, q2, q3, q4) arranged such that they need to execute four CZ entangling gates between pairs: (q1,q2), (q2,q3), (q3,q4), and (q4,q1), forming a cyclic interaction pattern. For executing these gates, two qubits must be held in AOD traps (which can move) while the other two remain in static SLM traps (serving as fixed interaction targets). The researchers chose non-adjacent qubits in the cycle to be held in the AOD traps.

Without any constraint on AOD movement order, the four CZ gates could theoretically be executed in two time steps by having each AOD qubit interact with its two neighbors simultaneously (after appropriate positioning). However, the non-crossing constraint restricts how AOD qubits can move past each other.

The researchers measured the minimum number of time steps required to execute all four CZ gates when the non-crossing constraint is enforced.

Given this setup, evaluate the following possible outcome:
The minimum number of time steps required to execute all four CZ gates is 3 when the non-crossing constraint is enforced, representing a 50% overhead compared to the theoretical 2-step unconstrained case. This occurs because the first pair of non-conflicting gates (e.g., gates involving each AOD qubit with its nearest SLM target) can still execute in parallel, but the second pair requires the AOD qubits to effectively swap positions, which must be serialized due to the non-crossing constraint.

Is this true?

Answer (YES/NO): YES